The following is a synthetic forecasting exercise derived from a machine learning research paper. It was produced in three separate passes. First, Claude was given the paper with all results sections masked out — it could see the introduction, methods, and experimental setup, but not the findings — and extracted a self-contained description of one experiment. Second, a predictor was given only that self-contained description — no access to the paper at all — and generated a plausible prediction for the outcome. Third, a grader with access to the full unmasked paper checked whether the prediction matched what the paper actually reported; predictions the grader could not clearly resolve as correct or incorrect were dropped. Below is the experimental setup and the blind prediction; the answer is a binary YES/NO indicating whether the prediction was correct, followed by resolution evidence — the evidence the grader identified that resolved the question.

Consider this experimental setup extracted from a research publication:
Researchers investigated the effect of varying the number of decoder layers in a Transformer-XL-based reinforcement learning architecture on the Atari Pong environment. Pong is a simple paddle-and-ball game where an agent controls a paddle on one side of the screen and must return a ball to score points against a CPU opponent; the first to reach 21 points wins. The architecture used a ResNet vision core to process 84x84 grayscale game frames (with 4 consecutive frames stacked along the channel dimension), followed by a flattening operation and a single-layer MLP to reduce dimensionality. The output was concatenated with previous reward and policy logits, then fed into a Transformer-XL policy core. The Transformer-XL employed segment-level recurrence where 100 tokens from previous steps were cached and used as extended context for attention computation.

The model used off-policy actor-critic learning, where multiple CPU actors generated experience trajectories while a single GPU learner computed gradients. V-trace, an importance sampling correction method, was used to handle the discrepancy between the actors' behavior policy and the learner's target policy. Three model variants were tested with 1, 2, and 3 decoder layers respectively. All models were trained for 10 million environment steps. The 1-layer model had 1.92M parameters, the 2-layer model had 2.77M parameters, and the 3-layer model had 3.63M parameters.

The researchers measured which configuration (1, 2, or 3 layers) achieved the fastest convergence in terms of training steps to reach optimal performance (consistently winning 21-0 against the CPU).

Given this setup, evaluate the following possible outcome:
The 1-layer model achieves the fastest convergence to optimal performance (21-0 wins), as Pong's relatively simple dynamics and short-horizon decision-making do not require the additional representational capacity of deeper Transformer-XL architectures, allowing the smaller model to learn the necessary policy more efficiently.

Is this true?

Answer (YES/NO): YES